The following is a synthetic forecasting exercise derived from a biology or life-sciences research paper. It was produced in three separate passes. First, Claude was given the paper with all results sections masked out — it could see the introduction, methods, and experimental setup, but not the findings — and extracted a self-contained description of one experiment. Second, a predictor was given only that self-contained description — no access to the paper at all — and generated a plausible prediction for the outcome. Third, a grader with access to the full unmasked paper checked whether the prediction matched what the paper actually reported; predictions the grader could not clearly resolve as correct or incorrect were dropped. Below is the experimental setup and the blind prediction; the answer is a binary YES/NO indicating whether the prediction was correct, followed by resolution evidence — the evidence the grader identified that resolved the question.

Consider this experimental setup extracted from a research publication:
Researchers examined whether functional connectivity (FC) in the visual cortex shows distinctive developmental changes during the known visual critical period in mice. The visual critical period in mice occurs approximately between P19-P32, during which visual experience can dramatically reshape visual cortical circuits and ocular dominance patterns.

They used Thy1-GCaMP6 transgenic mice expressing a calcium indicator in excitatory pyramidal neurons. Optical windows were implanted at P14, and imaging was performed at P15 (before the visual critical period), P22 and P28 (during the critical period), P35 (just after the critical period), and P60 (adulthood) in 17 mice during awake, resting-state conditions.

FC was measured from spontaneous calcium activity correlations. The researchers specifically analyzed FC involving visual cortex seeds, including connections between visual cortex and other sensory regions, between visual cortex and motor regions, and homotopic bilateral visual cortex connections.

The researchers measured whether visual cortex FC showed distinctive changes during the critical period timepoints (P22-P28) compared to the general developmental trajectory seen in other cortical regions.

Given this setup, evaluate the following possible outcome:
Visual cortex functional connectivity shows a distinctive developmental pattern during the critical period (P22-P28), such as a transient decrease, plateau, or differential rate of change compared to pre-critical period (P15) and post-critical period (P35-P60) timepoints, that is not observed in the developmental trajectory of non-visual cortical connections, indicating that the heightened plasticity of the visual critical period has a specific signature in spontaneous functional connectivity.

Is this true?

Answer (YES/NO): YES